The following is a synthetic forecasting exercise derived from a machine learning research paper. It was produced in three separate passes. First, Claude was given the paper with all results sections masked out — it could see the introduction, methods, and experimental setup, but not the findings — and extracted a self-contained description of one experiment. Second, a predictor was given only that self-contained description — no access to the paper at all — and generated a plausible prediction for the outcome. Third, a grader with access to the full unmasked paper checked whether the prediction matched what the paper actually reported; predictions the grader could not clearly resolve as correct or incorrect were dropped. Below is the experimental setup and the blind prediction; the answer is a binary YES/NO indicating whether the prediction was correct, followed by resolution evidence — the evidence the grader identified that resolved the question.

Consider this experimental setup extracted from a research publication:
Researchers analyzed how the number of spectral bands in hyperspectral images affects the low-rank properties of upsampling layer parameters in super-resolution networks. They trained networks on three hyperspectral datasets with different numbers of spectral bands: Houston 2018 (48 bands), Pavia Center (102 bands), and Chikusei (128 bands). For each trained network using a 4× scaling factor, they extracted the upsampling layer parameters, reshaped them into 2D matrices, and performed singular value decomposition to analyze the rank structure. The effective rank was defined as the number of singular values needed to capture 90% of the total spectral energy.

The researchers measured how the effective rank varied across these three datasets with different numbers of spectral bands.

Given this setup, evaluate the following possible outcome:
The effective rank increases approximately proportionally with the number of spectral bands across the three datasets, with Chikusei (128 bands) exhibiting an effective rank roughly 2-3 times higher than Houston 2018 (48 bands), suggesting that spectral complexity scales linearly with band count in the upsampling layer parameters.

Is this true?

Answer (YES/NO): NO